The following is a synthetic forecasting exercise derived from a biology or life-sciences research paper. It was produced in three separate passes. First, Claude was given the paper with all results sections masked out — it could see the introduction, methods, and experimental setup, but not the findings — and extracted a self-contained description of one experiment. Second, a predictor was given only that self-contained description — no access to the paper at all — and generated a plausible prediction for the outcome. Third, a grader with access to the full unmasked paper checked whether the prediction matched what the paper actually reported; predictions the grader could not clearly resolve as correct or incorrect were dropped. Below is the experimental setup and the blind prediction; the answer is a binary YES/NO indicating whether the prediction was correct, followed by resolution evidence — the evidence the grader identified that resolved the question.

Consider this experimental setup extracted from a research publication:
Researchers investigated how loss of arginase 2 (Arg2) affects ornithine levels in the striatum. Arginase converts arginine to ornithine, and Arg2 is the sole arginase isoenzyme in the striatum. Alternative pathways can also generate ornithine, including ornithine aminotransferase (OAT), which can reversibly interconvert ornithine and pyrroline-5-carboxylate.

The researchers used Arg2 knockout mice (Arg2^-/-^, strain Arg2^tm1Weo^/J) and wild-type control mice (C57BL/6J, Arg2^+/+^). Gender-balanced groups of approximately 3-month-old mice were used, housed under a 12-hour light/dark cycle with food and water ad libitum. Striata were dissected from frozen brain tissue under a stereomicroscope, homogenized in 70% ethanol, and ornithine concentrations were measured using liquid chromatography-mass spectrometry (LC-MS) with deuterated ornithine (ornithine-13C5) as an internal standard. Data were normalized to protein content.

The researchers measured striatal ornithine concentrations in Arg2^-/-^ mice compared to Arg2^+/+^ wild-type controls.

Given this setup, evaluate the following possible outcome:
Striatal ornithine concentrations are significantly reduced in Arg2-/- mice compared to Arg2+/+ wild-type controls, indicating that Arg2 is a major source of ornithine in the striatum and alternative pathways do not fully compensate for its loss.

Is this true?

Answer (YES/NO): NO